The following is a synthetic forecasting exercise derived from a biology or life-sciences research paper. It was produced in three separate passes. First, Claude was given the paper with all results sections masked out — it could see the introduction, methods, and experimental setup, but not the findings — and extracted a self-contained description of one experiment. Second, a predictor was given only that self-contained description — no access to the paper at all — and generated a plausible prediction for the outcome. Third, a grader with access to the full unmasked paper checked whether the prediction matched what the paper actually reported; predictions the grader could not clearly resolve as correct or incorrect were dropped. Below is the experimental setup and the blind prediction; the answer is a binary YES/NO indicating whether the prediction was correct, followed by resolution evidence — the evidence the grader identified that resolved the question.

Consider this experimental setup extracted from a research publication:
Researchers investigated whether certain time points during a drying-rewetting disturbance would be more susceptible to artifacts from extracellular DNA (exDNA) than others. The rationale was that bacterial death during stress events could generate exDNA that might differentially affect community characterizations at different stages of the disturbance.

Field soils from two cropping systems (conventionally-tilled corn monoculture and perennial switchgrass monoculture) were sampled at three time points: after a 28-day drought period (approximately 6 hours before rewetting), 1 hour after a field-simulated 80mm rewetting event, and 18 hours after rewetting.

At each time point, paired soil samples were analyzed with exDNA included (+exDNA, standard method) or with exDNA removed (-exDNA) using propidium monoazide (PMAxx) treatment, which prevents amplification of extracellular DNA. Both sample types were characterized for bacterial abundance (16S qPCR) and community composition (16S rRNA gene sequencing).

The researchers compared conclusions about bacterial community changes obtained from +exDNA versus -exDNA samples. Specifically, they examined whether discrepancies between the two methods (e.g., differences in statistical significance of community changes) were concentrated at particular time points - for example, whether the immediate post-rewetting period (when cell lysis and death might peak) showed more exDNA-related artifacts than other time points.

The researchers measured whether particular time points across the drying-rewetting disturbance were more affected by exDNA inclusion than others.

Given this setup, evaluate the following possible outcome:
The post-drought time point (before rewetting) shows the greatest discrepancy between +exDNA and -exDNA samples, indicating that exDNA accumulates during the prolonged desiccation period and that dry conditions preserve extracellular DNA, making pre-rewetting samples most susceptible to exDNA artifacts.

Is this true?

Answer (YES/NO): NO